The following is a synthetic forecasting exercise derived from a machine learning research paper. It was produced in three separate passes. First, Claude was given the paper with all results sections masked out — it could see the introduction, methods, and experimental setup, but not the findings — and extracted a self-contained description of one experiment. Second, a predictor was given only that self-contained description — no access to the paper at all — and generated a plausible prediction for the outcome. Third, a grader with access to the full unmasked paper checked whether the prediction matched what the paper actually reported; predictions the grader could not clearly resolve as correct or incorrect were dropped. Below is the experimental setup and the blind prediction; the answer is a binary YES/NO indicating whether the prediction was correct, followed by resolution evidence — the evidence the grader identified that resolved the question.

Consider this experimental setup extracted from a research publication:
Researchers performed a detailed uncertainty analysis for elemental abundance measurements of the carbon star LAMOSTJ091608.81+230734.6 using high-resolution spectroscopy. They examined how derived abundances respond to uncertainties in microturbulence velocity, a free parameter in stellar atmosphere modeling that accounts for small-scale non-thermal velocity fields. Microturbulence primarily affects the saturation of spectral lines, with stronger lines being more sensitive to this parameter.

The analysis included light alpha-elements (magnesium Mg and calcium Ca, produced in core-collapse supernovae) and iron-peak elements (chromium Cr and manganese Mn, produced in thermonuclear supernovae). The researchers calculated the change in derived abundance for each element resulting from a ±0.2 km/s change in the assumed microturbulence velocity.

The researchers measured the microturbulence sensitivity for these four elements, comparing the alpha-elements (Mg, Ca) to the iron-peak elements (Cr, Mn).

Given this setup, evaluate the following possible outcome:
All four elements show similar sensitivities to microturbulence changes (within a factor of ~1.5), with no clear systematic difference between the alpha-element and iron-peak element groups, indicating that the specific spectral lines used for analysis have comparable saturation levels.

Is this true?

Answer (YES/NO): NO